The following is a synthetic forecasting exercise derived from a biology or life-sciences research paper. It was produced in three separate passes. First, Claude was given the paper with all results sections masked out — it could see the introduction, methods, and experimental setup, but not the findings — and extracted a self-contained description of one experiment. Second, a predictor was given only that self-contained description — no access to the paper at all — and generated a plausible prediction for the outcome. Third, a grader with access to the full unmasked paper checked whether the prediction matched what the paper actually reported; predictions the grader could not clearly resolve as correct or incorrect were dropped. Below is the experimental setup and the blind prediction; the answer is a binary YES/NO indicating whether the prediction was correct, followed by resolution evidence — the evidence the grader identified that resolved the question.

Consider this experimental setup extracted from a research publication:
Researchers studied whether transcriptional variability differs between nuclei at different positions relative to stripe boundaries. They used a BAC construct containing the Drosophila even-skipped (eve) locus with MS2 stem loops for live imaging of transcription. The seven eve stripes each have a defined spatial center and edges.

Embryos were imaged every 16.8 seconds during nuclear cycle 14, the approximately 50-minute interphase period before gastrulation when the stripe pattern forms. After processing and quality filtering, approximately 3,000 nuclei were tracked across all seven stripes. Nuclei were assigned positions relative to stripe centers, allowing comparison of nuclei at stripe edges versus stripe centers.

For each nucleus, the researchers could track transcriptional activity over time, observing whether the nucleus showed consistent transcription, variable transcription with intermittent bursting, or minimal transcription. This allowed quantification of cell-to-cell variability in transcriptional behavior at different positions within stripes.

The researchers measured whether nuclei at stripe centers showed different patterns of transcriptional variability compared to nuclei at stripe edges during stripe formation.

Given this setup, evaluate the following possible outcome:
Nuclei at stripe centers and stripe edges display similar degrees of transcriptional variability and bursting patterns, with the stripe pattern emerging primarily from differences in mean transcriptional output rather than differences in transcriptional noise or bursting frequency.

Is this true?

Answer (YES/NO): NO